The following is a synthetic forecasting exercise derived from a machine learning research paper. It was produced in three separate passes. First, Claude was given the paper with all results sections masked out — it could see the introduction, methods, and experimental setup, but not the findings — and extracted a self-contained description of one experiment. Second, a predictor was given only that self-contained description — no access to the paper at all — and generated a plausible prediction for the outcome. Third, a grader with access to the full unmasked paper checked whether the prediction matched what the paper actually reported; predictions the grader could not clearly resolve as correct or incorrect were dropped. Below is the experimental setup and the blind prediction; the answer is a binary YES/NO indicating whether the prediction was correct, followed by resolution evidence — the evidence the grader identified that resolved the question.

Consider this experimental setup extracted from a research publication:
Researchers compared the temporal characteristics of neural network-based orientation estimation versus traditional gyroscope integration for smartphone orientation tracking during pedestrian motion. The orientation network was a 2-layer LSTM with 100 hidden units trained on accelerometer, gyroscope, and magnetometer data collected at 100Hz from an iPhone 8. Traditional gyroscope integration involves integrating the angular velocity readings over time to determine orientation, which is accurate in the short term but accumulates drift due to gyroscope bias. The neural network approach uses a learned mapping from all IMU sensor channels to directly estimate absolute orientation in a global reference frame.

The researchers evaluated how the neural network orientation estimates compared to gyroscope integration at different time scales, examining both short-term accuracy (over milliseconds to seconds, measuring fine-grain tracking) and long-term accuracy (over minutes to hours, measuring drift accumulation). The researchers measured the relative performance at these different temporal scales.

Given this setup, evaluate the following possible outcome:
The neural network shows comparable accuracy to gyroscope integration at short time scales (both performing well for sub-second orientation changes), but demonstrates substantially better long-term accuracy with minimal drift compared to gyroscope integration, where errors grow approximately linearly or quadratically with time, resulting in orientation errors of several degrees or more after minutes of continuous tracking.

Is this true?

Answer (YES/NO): NO